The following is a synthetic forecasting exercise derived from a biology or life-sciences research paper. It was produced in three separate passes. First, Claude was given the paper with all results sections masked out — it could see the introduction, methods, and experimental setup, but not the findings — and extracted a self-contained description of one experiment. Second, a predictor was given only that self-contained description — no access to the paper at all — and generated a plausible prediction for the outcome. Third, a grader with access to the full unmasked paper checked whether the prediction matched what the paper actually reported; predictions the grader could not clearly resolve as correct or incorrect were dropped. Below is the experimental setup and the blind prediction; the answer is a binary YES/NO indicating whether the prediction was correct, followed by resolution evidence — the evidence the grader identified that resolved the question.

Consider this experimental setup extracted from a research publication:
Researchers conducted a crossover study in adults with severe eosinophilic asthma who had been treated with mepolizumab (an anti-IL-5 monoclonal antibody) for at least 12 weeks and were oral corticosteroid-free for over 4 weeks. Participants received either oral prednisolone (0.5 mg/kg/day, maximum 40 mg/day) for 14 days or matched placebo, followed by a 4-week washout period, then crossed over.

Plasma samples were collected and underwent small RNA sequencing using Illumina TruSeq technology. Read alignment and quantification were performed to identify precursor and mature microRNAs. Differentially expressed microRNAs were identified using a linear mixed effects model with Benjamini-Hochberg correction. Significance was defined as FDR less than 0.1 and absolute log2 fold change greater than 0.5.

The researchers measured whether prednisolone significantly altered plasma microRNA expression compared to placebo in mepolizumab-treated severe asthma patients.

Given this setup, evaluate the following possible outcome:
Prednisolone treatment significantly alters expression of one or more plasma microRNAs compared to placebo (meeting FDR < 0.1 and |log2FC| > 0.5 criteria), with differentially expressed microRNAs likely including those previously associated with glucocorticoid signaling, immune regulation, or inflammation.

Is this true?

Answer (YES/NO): NO